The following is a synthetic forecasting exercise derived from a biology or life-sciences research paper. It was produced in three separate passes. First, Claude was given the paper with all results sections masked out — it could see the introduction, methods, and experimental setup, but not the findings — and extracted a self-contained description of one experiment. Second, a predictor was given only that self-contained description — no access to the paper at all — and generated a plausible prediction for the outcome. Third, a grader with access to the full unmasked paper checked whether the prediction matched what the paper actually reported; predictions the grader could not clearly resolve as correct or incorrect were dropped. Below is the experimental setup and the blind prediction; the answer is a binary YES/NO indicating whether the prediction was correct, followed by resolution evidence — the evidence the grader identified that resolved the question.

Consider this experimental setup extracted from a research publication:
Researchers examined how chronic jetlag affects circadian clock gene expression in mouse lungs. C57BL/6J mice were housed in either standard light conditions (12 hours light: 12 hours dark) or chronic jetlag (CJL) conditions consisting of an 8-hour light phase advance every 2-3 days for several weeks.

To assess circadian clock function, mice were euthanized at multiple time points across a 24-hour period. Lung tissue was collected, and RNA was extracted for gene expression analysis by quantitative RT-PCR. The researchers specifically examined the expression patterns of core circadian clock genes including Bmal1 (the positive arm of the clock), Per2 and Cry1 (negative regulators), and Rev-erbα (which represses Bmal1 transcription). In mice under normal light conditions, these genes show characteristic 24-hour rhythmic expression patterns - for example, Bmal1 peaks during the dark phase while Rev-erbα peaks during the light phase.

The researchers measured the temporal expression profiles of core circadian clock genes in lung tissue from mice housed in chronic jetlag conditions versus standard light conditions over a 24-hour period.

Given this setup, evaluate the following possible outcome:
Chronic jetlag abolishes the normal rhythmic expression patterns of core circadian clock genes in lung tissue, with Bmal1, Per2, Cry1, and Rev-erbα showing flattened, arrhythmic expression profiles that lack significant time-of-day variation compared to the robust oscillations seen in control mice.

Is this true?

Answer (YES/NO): NO